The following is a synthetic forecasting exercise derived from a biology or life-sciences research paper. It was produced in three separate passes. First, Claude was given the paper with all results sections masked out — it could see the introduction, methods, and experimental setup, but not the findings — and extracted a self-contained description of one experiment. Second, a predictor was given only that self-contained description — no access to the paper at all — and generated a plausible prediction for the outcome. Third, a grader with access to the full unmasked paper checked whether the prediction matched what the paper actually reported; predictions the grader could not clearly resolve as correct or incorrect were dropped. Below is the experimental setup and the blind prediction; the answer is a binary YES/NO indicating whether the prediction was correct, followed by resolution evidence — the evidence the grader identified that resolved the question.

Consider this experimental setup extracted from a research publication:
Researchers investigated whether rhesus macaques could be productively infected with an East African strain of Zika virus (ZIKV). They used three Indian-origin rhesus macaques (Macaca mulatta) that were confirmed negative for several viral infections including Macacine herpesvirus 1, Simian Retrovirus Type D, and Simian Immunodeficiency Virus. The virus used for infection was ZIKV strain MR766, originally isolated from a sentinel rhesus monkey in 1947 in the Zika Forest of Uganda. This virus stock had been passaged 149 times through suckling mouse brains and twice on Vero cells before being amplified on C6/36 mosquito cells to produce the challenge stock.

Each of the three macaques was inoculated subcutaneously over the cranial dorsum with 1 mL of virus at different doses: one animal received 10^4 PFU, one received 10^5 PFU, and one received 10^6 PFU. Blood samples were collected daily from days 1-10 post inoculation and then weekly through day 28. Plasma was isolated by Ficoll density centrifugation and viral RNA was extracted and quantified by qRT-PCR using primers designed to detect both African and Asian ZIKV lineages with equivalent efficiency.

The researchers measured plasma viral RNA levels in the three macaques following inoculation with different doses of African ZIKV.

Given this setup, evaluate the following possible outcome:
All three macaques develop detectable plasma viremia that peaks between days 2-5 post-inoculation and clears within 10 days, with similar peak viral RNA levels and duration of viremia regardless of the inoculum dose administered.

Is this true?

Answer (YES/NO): NO